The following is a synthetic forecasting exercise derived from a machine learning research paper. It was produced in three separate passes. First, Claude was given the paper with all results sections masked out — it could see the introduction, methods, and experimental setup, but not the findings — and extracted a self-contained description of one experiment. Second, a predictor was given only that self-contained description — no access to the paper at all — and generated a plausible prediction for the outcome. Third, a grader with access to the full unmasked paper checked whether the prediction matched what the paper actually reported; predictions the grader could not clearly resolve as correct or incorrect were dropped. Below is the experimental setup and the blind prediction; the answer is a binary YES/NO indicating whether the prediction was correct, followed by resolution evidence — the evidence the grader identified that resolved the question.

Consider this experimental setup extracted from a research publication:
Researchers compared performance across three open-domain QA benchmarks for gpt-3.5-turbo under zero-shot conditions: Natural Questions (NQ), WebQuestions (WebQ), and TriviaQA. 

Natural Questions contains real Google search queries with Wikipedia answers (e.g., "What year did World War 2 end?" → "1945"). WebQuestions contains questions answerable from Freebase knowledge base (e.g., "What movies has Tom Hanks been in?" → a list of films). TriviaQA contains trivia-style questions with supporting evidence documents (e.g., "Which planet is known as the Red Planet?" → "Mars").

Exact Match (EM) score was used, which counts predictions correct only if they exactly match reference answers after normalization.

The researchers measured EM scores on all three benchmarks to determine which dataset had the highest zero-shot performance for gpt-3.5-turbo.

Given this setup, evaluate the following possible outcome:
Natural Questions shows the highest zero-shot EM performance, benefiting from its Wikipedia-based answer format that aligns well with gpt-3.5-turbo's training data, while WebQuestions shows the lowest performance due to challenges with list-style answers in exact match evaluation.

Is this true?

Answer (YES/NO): NO